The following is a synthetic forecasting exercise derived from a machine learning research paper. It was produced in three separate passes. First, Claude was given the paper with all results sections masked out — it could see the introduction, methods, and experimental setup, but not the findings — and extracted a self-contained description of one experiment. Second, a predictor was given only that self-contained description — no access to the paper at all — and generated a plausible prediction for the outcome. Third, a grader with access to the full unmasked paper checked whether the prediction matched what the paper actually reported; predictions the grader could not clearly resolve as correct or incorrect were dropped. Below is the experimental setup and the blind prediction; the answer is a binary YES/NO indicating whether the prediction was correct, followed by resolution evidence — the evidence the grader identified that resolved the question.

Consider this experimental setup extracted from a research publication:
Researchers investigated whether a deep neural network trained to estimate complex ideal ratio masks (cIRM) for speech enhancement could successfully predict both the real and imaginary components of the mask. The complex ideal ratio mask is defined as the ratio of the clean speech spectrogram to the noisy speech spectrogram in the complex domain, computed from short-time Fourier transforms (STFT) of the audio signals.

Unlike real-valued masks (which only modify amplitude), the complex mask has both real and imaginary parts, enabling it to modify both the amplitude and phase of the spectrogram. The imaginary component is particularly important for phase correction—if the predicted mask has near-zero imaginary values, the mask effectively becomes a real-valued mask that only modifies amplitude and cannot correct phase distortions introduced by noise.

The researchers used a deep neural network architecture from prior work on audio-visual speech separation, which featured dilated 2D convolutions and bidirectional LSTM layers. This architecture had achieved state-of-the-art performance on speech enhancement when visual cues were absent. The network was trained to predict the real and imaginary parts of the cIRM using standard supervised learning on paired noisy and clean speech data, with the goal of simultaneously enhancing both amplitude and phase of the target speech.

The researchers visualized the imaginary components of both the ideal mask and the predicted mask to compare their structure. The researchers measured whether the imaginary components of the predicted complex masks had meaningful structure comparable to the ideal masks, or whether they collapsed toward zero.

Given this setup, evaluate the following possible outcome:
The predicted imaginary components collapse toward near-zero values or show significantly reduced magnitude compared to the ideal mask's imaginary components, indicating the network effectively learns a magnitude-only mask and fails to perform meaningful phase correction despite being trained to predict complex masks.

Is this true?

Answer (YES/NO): YES